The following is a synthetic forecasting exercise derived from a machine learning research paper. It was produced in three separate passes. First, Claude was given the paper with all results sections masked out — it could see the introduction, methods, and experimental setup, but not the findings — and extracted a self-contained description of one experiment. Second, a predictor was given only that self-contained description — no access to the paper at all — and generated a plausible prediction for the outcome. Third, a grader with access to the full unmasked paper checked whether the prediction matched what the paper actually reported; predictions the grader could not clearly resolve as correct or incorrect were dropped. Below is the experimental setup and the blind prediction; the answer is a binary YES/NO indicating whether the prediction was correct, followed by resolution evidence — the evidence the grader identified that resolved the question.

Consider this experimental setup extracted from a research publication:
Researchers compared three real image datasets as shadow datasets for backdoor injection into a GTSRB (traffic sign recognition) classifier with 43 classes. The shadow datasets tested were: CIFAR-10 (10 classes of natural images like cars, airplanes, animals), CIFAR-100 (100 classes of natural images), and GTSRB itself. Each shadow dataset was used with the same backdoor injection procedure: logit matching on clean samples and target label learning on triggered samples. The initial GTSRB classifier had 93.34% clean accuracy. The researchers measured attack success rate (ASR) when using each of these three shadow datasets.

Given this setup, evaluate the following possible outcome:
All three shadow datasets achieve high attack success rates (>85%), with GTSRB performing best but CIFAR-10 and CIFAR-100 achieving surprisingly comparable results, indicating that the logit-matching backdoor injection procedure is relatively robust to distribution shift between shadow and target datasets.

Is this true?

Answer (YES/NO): YES